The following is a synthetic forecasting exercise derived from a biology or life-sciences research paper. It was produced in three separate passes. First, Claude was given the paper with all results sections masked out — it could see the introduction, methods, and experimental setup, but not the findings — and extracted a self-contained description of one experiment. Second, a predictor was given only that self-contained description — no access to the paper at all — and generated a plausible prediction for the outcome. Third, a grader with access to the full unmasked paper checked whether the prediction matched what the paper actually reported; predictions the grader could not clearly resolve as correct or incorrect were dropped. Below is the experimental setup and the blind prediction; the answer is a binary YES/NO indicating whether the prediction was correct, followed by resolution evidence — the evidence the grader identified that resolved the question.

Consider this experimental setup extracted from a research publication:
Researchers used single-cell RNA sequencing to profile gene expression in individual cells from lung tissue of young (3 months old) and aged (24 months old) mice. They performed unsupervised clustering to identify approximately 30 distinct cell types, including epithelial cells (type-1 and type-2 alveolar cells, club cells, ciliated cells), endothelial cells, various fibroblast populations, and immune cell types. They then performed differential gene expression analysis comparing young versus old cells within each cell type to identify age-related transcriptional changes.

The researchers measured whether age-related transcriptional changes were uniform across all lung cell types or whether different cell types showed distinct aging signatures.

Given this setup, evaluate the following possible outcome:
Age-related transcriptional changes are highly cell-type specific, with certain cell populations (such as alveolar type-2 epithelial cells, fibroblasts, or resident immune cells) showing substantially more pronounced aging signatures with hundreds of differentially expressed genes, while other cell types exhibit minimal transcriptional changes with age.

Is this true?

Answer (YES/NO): YES